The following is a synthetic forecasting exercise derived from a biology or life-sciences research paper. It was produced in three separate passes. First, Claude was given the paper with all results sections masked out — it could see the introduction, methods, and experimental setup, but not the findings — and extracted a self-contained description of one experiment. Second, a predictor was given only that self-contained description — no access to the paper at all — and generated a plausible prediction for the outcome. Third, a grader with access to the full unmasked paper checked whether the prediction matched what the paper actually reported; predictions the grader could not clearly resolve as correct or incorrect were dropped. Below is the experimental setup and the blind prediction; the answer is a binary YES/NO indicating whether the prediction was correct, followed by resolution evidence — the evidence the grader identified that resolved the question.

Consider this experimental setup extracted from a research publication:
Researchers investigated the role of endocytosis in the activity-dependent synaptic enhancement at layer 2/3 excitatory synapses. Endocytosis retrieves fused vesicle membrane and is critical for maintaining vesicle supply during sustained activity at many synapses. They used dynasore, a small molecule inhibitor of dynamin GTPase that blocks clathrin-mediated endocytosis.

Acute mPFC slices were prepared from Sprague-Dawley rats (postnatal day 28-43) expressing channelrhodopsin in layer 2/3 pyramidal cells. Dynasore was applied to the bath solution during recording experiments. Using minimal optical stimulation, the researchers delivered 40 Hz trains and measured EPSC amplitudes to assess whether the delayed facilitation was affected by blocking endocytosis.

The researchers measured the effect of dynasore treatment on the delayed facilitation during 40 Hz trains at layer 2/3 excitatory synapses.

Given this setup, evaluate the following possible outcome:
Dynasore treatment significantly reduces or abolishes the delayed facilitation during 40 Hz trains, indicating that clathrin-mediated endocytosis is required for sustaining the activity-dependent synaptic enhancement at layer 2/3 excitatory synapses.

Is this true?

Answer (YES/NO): NO